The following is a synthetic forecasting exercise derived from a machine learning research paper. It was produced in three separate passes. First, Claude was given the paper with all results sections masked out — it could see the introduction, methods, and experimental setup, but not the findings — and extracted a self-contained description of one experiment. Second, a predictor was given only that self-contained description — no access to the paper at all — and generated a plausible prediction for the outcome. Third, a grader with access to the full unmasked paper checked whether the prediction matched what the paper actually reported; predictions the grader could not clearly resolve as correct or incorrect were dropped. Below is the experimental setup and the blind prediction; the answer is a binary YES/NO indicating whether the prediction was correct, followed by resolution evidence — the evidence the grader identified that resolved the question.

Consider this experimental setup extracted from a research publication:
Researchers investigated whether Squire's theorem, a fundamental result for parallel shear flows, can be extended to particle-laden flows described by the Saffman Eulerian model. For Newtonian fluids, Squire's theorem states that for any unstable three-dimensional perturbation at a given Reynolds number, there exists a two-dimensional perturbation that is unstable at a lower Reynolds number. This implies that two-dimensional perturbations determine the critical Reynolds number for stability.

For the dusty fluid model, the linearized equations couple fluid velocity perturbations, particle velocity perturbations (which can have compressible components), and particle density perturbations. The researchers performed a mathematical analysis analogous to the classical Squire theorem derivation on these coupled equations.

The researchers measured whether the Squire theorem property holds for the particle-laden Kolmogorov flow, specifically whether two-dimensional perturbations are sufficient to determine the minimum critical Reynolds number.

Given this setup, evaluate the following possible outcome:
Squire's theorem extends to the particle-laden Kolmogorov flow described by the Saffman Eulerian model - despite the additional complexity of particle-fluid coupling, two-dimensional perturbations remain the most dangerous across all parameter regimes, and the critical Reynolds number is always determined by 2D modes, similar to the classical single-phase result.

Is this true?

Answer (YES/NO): YES